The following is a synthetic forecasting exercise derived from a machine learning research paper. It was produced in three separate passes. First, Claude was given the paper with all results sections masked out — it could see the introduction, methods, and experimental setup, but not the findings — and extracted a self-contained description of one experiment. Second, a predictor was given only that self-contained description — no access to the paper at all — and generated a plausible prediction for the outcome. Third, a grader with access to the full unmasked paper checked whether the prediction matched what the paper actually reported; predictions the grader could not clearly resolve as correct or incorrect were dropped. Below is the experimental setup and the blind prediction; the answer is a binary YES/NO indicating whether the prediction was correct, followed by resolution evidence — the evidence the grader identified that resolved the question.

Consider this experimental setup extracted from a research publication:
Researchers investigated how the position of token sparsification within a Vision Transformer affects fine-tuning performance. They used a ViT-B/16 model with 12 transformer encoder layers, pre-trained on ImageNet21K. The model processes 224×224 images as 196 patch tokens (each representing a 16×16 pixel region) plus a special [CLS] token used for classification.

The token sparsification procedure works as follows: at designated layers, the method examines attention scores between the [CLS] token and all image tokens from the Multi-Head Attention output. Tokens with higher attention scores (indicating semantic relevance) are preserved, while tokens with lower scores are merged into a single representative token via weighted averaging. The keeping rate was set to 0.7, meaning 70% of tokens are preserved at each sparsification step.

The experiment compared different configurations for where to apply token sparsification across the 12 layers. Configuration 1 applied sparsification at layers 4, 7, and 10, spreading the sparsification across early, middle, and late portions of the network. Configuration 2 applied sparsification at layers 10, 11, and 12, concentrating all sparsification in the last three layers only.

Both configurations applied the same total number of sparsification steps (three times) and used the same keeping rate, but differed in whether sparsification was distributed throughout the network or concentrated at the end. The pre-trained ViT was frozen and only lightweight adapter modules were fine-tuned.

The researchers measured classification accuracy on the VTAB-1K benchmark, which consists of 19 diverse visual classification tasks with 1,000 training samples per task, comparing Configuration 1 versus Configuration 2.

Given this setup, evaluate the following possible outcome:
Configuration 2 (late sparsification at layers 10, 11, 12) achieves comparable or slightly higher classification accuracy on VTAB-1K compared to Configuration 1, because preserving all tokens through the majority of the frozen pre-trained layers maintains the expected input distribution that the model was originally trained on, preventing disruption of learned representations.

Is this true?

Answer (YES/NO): NO